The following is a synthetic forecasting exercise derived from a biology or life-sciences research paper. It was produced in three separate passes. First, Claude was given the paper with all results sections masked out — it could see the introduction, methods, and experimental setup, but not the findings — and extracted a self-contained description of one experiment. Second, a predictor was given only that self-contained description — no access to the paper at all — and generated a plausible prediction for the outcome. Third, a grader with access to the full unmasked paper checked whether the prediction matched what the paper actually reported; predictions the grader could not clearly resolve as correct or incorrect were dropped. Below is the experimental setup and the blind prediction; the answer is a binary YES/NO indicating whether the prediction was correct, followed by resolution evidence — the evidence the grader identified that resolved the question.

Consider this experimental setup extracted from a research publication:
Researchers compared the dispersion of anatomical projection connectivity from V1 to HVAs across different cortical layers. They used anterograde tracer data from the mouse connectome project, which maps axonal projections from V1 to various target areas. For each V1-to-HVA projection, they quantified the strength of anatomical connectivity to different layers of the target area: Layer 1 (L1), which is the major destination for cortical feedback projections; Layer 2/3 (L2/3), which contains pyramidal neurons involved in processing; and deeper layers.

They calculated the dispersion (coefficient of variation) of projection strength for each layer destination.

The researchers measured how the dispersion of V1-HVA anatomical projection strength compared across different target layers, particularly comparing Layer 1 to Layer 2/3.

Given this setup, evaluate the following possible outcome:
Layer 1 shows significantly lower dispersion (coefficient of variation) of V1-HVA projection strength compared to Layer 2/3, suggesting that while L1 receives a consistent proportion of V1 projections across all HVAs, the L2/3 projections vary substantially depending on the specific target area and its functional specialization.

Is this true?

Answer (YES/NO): NO